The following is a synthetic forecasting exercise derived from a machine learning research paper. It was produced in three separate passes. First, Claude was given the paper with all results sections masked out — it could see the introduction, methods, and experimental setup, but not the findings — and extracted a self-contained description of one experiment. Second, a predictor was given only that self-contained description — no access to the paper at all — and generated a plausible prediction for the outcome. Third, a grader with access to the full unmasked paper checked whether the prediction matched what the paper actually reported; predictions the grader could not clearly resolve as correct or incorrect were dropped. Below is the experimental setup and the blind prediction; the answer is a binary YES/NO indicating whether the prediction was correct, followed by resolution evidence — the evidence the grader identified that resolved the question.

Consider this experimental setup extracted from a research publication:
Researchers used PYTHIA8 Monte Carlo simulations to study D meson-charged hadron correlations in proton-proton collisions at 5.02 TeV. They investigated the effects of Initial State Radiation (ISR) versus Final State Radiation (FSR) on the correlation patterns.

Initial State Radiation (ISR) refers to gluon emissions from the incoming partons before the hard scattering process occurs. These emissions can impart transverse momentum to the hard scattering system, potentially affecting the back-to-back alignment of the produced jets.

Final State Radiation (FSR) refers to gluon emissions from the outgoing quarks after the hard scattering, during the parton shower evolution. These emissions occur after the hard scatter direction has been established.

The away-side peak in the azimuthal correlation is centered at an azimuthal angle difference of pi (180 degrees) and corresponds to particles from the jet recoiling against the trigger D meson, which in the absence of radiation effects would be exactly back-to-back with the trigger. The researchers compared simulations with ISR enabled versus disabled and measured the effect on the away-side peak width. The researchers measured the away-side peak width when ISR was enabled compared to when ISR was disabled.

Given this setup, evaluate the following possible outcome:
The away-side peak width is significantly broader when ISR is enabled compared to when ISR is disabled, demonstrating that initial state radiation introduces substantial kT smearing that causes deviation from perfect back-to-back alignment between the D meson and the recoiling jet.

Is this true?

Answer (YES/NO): YES